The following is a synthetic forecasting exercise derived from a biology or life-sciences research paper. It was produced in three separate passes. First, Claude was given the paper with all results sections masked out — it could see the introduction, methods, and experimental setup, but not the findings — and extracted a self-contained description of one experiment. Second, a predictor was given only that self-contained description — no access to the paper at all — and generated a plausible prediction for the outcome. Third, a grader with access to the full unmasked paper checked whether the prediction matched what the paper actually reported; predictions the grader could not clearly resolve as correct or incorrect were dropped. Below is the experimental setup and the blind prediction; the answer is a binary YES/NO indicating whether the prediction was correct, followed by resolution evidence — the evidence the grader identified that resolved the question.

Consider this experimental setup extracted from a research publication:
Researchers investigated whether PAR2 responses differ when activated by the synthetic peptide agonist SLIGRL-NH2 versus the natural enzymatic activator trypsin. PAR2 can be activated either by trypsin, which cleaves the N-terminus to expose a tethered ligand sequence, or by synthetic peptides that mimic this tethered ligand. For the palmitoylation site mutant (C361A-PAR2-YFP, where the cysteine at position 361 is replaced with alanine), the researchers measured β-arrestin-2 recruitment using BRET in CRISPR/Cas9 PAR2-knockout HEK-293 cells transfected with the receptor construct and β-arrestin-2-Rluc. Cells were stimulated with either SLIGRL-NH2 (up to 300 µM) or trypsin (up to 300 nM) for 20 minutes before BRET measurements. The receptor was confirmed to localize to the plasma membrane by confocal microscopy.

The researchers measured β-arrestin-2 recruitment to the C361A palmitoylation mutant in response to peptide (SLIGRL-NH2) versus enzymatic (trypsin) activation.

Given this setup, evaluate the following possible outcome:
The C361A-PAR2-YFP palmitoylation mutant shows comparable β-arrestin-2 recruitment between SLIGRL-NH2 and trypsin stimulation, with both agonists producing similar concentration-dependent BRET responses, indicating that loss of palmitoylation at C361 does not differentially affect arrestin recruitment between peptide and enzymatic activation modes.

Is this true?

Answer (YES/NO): NO